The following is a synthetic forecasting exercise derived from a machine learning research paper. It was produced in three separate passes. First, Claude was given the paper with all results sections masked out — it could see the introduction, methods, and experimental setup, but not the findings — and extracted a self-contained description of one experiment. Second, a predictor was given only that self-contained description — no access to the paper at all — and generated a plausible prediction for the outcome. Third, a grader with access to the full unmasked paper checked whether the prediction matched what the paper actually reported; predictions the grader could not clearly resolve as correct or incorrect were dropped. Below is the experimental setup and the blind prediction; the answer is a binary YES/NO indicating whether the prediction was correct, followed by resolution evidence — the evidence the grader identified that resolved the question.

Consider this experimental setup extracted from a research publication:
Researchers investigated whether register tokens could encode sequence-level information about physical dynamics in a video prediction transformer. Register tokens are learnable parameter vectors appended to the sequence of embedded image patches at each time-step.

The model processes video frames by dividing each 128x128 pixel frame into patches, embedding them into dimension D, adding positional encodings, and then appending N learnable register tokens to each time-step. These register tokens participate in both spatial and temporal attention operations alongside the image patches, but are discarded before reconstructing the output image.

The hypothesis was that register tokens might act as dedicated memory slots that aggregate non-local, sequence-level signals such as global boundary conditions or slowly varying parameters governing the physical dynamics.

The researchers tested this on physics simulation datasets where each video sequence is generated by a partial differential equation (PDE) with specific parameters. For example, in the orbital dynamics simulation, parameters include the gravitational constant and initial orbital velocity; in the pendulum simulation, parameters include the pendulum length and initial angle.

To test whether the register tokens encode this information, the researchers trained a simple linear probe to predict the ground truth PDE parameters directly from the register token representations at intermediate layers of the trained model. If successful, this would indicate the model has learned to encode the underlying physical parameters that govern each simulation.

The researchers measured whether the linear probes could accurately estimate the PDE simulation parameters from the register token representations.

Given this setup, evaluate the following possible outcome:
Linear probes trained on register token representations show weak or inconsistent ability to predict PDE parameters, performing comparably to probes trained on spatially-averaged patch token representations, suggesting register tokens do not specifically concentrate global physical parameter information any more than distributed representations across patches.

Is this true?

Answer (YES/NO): NO